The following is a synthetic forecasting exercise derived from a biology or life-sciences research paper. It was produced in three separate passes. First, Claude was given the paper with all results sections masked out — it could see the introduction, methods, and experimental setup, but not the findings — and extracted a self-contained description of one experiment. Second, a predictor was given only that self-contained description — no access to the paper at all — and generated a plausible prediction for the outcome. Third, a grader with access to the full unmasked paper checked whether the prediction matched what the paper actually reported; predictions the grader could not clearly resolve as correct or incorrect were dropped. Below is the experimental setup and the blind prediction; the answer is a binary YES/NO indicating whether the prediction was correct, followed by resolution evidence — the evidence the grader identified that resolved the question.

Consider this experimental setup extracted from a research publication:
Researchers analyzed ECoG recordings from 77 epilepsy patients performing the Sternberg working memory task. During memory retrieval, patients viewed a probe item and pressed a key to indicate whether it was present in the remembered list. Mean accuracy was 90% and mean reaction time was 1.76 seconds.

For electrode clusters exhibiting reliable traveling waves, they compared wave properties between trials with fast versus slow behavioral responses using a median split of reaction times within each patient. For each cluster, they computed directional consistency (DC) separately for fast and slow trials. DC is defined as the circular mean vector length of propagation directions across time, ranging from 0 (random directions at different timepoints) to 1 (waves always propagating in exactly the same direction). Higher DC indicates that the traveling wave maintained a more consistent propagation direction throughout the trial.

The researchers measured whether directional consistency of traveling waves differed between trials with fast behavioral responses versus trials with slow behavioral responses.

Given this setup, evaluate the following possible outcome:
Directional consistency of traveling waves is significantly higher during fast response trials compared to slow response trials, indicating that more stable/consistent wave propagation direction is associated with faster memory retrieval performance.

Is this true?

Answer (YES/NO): YES